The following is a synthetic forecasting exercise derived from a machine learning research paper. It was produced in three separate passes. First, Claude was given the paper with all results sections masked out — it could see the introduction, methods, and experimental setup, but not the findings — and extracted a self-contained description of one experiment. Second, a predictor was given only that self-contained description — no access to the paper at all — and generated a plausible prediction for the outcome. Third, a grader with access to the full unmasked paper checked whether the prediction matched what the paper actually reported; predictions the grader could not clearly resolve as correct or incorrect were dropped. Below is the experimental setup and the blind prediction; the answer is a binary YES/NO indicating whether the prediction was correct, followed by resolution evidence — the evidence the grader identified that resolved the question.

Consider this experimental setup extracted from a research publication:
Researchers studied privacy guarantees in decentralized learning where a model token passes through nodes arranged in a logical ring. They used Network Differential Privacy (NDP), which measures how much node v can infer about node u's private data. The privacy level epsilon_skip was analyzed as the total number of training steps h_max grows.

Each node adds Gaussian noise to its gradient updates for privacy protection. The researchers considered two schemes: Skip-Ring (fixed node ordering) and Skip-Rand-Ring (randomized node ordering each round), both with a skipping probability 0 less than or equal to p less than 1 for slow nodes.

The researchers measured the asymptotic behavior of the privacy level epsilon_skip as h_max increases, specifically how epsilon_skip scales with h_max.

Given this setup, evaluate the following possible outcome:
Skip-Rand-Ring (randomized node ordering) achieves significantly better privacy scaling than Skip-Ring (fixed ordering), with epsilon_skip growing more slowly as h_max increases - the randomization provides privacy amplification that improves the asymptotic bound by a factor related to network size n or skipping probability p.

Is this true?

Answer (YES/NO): NO